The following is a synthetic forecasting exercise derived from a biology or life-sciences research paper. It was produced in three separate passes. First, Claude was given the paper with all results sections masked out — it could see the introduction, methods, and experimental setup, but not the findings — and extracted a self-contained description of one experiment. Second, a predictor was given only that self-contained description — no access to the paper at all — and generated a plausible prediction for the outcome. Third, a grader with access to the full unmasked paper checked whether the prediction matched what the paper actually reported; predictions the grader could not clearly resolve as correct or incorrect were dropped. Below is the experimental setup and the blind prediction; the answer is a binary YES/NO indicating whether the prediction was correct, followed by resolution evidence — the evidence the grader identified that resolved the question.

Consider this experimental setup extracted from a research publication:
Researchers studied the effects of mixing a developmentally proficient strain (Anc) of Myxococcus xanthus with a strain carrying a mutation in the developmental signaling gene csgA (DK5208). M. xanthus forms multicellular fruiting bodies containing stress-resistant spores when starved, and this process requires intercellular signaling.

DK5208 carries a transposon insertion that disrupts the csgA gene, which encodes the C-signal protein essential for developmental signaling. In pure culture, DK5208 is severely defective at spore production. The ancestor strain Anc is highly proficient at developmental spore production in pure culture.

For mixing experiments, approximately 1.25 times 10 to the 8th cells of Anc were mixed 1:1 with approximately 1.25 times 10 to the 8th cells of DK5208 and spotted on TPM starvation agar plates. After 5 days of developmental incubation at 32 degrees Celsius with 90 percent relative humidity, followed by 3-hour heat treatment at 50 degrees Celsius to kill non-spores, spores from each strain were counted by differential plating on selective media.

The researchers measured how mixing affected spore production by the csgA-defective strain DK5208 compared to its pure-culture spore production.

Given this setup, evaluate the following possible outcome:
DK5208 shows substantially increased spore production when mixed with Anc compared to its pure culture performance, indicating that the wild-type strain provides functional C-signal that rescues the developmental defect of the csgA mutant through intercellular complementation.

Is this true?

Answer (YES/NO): YES